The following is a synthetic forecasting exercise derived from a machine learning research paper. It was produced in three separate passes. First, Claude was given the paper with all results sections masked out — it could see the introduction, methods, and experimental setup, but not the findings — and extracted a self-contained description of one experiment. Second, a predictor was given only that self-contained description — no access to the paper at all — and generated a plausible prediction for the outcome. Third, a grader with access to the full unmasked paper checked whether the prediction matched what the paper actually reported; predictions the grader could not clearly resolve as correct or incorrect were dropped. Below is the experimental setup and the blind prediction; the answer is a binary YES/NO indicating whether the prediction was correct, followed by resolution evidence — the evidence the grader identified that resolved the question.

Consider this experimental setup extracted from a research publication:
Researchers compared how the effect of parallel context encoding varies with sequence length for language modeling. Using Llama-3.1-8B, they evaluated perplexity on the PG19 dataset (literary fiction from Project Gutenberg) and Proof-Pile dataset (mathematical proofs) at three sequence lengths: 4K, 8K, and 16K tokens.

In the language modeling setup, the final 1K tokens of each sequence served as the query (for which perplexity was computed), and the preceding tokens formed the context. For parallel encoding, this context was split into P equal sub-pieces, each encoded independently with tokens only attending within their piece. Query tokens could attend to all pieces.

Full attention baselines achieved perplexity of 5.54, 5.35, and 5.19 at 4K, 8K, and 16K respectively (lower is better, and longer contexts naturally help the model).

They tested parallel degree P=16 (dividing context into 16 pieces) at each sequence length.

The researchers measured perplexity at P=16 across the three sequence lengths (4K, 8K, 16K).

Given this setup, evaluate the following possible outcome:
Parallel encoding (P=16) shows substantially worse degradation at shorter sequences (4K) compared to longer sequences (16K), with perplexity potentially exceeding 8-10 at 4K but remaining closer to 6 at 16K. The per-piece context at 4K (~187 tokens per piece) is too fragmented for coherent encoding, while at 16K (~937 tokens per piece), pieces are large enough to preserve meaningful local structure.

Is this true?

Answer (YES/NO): NO